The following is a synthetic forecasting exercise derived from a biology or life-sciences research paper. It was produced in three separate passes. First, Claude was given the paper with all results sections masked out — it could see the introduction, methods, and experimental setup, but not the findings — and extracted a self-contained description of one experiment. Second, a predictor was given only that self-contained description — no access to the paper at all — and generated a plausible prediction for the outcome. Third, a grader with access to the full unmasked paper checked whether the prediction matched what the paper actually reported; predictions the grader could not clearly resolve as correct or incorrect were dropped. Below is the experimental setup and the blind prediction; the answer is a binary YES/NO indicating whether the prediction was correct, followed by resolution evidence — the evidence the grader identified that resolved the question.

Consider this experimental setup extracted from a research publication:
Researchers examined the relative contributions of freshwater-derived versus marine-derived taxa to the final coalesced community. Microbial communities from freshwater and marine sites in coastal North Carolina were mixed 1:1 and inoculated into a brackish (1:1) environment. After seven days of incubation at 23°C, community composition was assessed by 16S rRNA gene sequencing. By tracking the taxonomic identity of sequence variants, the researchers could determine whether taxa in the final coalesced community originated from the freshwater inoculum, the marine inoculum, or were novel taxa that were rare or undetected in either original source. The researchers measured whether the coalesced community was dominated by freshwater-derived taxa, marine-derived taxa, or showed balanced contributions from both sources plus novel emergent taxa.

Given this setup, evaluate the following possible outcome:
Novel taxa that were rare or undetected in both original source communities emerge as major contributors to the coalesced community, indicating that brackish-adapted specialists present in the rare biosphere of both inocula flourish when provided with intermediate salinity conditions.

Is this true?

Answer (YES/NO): NO